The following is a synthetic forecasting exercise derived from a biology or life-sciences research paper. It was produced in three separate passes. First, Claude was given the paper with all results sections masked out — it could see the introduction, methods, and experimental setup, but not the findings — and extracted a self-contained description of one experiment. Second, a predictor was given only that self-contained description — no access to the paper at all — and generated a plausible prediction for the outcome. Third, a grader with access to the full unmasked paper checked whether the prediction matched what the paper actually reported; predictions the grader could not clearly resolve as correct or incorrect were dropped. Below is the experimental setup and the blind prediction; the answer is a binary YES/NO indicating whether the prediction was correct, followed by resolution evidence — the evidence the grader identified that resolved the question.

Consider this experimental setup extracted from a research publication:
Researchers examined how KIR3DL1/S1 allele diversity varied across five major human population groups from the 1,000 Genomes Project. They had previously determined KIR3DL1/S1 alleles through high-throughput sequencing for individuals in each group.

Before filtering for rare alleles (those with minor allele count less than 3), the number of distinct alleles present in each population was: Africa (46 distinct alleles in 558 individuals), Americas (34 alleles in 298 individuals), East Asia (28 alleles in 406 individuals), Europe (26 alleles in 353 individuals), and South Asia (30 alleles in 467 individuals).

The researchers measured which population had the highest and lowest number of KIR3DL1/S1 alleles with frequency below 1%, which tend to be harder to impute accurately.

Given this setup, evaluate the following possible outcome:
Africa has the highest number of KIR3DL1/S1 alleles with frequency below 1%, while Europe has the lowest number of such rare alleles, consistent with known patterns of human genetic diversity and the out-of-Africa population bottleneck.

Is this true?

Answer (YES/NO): NO